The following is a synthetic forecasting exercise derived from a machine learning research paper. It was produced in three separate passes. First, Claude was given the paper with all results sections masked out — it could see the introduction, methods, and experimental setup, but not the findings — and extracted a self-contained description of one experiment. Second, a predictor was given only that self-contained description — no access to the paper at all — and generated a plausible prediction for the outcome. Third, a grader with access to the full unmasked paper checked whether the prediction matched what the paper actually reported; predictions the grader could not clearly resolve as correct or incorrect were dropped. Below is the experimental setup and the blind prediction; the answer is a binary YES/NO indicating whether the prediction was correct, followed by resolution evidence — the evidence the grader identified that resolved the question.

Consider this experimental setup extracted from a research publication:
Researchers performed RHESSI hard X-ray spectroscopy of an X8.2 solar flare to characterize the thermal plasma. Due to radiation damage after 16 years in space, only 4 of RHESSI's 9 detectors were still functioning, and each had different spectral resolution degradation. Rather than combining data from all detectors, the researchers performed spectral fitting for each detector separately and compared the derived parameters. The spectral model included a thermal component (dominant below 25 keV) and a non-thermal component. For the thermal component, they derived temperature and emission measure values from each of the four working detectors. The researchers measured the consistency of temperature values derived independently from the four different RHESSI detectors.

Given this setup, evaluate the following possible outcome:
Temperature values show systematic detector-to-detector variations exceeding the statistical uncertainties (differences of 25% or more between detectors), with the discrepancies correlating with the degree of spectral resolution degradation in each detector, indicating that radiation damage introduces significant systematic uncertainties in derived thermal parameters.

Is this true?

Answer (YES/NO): NO